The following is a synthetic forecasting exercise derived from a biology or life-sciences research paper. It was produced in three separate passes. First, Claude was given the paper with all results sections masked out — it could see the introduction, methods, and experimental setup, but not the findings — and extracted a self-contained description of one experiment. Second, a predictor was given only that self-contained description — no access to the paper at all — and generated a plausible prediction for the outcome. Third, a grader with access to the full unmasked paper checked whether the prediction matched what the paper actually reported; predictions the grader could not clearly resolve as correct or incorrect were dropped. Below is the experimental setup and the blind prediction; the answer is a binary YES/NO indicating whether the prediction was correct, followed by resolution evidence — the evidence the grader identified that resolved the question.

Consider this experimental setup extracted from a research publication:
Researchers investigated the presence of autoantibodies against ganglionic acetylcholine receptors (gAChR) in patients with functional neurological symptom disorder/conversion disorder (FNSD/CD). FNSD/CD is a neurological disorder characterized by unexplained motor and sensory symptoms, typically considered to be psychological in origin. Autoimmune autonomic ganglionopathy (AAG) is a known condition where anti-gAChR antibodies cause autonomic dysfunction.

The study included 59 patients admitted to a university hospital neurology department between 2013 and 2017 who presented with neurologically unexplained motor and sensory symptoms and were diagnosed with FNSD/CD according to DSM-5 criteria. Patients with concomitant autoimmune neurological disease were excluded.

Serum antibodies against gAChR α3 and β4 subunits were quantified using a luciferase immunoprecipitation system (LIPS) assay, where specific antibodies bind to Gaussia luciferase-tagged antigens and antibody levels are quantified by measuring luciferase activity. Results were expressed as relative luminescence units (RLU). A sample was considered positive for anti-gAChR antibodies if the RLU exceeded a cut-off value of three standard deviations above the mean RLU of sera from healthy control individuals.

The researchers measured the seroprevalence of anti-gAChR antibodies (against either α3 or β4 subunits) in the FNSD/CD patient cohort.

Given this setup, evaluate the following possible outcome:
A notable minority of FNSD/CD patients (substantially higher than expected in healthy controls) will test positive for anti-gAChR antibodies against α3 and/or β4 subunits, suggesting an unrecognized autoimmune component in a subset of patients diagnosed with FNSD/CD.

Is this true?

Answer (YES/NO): YES